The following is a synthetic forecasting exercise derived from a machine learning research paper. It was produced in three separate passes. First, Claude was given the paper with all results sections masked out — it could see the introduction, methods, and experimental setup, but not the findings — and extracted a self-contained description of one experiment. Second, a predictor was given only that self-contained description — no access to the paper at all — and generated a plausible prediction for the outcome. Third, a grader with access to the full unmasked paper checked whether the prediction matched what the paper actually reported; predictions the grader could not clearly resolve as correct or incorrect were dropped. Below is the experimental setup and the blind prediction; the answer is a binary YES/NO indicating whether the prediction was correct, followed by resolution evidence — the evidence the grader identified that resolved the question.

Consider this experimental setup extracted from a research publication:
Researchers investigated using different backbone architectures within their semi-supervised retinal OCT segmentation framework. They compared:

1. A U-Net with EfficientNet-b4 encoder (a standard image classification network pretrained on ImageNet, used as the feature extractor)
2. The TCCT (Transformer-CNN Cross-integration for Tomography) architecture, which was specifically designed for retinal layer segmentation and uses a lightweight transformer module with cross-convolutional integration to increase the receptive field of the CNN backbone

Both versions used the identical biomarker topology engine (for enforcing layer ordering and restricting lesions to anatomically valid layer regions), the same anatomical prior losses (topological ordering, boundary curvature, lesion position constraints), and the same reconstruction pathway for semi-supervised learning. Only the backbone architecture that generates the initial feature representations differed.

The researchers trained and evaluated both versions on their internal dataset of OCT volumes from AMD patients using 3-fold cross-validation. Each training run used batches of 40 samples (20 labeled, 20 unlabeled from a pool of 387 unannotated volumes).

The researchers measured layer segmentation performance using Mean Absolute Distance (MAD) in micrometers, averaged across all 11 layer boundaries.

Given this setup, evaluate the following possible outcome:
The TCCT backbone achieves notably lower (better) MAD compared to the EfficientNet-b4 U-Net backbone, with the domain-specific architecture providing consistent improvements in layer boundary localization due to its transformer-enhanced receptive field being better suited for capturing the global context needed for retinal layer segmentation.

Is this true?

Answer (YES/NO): NO